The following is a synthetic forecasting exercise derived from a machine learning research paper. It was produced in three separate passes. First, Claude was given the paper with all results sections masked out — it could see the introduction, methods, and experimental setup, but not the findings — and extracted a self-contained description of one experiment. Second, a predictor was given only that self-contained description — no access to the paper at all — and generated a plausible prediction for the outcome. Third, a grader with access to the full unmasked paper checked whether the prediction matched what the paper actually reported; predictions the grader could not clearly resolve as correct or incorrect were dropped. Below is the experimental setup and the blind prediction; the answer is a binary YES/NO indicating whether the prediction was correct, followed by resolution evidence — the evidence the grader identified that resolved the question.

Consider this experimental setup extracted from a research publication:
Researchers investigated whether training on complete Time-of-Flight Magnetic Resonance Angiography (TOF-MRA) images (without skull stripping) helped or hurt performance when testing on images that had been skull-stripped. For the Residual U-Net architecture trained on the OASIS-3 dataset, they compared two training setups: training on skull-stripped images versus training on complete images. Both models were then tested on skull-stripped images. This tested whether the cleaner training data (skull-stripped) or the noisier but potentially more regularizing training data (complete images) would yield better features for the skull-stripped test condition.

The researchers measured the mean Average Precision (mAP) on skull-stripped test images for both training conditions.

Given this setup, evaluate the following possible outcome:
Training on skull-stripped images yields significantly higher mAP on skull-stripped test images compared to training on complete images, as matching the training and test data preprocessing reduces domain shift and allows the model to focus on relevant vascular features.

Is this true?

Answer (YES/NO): YES